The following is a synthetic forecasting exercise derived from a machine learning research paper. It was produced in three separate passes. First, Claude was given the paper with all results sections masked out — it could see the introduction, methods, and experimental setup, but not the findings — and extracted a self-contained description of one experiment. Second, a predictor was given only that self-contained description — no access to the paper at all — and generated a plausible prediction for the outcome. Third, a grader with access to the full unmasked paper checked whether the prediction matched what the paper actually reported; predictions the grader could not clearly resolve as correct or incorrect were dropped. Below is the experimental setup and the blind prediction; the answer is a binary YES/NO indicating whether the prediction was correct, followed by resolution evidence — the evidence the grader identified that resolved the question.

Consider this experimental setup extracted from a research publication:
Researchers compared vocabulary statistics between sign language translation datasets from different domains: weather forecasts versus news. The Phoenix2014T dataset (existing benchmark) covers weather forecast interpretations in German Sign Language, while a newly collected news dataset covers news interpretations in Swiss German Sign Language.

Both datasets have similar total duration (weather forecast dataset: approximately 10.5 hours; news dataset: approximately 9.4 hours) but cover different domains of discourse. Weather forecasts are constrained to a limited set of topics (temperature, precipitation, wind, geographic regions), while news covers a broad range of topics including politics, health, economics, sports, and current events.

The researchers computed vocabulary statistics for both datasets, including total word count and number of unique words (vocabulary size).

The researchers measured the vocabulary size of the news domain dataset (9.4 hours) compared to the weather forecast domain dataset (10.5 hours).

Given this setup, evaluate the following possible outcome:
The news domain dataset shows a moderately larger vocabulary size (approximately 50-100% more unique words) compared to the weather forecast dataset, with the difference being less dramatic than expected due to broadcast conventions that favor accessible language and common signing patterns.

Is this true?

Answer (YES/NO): NO